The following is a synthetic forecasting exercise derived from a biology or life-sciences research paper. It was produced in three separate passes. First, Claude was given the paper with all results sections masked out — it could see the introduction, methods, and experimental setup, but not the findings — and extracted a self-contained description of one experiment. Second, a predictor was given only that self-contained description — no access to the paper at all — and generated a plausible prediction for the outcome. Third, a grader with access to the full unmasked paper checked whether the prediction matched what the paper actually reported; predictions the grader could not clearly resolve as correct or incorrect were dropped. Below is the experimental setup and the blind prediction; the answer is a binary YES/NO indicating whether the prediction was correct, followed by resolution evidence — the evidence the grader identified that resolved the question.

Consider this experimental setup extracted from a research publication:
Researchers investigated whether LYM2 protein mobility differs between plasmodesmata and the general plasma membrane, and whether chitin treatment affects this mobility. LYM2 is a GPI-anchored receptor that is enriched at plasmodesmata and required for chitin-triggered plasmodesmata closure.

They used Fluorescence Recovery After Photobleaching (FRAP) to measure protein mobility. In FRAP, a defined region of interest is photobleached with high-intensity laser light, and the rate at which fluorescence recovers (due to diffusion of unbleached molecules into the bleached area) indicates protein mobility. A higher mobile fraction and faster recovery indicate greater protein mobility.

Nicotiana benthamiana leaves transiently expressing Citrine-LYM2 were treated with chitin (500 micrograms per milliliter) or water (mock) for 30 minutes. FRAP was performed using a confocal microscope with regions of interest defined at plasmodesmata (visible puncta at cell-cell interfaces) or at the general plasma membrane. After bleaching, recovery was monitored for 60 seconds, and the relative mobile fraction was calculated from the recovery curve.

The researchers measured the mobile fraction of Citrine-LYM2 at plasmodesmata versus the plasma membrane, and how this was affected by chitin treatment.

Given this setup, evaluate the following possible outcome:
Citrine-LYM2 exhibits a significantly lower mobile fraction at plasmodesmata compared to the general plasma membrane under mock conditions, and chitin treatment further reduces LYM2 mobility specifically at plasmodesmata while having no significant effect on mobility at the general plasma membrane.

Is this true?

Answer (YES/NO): NO